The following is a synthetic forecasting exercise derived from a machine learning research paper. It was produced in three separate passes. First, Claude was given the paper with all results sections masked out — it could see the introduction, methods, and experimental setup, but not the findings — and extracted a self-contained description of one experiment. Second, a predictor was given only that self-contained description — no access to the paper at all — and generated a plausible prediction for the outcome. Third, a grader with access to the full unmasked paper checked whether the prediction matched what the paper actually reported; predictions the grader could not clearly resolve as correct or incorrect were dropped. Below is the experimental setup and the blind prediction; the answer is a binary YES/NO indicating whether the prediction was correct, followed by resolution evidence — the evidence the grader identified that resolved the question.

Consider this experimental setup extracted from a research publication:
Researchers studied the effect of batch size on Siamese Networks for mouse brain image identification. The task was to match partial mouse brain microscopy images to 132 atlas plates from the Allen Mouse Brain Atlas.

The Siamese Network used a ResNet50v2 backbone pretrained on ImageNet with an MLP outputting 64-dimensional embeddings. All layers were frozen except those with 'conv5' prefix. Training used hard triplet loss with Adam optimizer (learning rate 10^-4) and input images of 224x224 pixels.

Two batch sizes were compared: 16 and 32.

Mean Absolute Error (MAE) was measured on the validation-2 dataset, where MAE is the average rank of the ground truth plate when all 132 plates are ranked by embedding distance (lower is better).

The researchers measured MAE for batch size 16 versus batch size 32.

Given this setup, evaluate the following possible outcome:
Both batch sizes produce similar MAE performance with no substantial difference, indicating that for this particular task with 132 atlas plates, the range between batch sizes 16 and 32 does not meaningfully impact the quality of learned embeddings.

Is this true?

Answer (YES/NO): YES